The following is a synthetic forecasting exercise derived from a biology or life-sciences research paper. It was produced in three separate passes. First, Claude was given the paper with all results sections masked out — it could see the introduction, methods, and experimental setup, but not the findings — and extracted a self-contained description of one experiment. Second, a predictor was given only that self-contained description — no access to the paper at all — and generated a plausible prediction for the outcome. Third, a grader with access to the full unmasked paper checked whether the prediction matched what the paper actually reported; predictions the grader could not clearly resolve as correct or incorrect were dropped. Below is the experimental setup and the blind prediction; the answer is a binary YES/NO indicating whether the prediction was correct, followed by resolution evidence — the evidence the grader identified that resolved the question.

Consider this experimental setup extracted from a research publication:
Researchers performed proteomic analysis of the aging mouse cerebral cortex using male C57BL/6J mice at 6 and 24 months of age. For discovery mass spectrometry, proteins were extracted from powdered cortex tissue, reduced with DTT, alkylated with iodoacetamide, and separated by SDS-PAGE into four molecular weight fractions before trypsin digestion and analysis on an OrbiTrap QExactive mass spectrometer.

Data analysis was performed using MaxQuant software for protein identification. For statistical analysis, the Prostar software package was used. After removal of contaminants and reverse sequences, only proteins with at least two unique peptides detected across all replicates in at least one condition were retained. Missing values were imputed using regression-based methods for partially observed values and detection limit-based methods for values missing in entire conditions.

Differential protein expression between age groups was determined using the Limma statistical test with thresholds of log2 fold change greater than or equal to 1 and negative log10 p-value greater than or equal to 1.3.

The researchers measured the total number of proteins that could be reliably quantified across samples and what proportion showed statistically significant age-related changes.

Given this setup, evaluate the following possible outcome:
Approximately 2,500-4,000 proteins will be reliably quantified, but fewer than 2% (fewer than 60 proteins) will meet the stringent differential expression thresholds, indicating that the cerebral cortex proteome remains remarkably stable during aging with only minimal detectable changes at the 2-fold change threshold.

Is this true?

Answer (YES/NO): NO